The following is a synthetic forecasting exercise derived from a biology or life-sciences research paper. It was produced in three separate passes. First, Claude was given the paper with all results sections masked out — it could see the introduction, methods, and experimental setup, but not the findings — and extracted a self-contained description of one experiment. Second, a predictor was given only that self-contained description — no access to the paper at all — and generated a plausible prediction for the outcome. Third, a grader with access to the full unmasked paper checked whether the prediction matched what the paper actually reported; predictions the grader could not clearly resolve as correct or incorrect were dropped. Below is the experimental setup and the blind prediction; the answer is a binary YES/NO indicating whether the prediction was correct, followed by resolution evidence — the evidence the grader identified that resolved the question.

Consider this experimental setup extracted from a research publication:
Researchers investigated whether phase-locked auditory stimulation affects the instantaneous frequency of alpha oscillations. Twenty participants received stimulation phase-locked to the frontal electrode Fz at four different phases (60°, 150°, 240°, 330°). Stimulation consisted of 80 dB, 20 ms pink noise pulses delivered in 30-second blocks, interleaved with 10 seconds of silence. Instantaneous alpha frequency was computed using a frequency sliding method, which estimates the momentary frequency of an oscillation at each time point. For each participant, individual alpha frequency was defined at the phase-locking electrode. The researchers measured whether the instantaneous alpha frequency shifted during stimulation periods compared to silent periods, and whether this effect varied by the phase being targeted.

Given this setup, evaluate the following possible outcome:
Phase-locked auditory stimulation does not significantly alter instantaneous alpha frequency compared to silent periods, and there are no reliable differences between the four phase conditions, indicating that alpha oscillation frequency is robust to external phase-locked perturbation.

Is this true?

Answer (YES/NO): NO